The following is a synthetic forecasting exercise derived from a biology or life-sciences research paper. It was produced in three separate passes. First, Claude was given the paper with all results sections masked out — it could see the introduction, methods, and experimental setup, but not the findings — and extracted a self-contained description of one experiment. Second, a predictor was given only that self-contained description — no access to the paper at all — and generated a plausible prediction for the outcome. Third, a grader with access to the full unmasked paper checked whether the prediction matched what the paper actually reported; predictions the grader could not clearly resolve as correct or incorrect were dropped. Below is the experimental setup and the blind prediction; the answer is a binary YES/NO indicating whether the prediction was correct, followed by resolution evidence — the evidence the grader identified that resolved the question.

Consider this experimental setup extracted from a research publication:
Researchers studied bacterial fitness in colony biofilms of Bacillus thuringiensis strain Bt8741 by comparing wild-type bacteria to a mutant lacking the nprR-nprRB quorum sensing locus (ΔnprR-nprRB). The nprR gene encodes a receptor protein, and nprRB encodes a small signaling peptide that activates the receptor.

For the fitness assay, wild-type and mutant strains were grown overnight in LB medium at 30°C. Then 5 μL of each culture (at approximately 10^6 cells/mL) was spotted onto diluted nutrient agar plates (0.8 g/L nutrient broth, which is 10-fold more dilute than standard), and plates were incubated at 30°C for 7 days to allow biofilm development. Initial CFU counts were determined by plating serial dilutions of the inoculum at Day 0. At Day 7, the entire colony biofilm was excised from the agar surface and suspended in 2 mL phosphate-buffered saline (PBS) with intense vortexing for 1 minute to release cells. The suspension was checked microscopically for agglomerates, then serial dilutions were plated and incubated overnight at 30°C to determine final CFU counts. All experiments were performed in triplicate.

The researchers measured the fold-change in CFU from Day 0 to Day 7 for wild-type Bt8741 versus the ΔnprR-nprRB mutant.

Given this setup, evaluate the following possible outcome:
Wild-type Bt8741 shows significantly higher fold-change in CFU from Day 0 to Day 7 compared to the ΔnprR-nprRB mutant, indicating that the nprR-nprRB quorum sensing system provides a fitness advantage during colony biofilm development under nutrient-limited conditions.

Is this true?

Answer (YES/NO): YES